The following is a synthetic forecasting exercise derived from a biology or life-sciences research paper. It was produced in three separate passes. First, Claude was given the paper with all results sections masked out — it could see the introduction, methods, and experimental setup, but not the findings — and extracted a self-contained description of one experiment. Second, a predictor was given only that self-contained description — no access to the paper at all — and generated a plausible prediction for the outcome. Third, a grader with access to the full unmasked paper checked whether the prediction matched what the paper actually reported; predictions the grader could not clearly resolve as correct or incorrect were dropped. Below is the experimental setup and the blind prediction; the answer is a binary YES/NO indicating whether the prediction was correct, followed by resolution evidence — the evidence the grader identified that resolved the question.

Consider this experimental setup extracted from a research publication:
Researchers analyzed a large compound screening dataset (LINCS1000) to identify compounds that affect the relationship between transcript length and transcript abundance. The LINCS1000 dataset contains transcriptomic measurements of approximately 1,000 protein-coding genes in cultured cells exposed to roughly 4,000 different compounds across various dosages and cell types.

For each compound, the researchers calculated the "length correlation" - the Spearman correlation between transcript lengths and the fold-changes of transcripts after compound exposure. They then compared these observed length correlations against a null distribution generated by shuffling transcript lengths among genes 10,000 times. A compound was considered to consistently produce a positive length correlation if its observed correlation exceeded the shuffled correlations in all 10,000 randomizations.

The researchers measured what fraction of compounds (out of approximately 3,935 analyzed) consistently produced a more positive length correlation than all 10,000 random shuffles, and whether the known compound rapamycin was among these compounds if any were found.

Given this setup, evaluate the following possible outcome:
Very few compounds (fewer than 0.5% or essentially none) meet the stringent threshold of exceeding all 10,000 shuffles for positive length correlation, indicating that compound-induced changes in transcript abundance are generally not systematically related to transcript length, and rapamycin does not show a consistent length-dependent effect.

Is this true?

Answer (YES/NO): NO